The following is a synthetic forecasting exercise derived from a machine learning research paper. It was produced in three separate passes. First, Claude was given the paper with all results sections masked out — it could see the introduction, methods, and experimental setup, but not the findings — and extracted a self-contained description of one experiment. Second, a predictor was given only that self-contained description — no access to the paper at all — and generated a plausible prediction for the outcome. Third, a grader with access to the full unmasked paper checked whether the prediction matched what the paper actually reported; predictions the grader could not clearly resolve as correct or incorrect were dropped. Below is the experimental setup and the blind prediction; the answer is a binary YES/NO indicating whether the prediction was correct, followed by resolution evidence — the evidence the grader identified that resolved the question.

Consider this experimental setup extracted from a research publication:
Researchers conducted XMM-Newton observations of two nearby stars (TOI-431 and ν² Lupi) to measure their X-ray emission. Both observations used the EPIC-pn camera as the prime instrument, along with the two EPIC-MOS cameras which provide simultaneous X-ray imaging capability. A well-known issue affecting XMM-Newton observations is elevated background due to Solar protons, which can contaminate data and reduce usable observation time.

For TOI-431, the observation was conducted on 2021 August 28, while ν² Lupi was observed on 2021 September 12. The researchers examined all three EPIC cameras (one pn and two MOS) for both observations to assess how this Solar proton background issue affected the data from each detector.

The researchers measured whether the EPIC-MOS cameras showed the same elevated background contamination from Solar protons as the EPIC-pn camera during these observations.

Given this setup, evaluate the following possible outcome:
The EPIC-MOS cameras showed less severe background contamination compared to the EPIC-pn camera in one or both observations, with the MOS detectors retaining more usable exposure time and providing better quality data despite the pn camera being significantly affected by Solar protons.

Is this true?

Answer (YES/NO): YES